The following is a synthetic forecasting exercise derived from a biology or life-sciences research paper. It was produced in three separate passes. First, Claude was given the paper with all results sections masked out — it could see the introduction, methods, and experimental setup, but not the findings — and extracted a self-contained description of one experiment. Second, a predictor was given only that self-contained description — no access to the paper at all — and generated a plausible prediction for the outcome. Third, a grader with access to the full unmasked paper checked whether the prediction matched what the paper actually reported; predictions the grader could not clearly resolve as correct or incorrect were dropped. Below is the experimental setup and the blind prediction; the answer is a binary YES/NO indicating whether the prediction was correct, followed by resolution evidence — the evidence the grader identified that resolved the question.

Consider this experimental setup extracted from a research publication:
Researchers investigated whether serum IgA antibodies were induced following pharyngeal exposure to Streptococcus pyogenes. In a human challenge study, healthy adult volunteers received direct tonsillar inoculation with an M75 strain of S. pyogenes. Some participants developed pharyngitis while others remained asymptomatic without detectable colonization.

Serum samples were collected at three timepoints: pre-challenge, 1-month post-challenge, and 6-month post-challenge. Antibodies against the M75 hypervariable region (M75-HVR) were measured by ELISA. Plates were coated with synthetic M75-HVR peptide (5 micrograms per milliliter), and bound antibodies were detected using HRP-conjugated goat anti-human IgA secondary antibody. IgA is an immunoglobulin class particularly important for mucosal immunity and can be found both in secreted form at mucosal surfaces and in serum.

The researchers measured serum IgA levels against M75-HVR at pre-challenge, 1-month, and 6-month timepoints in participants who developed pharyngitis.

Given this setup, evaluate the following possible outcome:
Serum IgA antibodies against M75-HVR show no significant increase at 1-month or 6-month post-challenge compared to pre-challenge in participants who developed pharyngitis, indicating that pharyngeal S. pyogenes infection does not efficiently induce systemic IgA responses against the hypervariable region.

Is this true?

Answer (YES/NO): NO